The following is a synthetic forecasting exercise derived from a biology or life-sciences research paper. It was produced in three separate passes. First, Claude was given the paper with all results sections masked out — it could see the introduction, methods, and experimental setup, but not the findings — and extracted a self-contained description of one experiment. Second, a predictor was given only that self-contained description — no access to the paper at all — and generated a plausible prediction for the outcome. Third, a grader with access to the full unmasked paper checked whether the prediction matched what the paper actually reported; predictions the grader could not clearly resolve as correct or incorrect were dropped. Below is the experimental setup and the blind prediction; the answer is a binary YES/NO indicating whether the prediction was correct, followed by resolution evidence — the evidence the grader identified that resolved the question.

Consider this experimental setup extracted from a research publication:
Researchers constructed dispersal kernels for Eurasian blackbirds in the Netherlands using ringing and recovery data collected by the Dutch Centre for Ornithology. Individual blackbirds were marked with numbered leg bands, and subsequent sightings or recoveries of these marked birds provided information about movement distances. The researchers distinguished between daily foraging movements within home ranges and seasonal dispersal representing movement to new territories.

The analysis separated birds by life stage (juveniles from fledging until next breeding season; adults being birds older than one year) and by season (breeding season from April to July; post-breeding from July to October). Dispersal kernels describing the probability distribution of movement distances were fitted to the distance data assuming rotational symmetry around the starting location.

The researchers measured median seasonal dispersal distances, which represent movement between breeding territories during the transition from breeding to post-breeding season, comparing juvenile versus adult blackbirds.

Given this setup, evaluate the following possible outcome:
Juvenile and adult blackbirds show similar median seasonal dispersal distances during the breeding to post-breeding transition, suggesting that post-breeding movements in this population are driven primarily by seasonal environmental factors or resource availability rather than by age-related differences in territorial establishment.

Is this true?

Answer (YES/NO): NO